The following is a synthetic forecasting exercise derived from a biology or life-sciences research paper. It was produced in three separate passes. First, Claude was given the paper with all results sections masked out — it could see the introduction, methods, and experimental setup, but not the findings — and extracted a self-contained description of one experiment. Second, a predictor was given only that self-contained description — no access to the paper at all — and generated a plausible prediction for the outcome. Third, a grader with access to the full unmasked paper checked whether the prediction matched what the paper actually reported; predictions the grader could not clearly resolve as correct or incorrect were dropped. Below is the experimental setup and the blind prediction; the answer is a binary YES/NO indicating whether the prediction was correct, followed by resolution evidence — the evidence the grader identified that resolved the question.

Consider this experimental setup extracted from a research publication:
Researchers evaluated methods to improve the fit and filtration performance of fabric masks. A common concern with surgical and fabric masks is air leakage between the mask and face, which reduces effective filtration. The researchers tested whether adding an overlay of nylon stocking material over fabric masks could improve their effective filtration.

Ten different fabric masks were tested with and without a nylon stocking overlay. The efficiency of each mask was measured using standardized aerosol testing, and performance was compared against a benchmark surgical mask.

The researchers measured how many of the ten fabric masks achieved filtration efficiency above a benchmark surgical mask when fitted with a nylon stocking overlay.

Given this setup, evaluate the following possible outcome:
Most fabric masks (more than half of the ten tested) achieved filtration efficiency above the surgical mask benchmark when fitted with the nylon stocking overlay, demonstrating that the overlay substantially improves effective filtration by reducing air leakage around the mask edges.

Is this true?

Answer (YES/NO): NO